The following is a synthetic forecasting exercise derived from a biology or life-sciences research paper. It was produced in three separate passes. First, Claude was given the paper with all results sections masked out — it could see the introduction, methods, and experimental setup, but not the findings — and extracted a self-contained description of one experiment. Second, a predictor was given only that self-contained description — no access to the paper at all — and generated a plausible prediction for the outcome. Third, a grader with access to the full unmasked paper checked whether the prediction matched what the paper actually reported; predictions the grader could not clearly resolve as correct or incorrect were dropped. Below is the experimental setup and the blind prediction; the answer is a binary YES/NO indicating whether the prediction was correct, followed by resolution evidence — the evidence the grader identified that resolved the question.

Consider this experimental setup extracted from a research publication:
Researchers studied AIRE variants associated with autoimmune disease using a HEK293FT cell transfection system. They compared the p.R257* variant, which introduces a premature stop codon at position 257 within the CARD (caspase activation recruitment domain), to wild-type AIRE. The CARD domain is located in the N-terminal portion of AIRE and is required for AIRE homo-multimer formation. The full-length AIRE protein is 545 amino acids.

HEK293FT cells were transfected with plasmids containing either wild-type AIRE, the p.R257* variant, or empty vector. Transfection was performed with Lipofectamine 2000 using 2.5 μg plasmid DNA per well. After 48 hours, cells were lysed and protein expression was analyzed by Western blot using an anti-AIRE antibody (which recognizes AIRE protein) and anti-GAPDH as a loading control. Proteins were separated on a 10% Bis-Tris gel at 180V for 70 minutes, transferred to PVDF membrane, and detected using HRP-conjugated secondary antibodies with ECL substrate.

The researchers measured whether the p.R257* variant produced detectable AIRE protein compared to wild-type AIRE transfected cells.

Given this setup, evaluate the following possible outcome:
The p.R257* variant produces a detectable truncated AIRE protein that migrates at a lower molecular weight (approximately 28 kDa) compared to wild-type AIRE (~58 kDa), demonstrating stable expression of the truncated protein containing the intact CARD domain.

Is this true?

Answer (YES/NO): NO